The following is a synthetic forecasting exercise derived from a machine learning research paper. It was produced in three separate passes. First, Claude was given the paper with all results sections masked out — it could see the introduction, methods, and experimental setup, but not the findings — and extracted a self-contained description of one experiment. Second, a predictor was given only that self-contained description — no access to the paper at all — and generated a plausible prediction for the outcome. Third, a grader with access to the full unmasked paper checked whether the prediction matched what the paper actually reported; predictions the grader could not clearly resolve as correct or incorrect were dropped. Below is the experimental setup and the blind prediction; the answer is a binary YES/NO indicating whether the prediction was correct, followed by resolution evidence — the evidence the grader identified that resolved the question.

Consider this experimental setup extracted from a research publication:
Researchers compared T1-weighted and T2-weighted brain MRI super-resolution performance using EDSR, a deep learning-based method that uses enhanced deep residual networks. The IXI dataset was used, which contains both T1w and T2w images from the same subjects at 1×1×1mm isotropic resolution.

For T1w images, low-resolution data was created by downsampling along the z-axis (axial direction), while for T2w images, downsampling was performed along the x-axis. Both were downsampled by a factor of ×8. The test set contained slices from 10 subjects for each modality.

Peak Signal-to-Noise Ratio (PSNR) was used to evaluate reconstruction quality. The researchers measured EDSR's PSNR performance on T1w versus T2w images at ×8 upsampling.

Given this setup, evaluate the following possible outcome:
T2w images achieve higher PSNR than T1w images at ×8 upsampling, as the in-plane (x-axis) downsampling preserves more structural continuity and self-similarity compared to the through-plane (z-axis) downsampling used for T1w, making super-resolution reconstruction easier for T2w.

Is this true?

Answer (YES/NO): NO